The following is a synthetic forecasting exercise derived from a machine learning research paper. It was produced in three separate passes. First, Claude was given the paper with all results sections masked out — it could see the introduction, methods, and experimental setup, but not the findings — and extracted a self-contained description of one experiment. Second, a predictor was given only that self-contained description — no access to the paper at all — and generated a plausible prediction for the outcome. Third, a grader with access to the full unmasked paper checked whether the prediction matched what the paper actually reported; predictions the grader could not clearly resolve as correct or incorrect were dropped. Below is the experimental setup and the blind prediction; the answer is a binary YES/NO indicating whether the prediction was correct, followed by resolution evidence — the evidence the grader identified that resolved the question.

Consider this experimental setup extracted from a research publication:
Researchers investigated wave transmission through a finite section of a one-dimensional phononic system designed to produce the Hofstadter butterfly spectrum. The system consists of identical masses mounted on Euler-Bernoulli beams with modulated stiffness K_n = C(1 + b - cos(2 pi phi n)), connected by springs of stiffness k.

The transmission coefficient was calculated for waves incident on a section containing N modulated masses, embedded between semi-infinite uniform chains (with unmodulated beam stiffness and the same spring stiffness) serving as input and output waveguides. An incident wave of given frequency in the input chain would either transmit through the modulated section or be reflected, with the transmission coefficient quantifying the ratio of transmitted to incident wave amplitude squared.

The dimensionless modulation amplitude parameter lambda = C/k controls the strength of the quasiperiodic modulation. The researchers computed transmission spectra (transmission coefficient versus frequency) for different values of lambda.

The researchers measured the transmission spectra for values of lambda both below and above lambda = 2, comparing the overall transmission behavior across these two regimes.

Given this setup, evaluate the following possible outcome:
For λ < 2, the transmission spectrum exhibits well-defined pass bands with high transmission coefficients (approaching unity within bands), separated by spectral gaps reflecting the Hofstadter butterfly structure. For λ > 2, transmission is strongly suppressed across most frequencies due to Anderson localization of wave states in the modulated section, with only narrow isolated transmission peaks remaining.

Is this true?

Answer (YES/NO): NO